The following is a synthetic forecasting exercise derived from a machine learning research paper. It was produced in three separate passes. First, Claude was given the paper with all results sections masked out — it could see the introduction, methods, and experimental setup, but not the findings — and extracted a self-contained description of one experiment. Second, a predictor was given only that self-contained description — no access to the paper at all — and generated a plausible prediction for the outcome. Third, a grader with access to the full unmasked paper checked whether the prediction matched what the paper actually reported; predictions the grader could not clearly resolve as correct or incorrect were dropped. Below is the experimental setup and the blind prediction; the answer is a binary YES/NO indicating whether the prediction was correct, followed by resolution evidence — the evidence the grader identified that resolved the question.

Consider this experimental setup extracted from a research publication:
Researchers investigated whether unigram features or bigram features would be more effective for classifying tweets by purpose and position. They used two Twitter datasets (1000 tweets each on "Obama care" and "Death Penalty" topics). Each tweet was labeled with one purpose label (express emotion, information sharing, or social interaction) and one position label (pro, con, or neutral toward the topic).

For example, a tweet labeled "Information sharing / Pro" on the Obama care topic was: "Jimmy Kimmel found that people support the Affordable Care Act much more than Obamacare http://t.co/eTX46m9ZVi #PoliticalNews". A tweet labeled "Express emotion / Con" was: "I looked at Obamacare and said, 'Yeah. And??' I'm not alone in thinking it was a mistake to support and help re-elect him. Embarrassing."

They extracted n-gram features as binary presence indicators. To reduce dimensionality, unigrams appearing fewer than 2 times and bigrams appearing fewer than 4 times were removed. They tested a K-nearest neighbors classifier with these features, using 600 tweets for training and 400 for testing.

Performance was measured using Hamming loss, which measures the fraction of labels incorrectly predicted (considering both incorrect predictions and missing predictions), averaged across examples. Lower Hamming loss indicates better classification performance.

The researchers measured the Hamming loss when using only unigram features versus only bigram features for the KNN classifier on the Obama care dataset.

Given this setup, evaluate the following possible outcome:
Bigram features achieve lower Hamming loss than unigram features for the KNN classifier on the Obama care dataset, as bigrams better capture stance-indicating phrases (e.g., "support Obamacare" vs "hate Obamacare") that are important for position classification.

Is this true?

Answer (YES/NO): NO